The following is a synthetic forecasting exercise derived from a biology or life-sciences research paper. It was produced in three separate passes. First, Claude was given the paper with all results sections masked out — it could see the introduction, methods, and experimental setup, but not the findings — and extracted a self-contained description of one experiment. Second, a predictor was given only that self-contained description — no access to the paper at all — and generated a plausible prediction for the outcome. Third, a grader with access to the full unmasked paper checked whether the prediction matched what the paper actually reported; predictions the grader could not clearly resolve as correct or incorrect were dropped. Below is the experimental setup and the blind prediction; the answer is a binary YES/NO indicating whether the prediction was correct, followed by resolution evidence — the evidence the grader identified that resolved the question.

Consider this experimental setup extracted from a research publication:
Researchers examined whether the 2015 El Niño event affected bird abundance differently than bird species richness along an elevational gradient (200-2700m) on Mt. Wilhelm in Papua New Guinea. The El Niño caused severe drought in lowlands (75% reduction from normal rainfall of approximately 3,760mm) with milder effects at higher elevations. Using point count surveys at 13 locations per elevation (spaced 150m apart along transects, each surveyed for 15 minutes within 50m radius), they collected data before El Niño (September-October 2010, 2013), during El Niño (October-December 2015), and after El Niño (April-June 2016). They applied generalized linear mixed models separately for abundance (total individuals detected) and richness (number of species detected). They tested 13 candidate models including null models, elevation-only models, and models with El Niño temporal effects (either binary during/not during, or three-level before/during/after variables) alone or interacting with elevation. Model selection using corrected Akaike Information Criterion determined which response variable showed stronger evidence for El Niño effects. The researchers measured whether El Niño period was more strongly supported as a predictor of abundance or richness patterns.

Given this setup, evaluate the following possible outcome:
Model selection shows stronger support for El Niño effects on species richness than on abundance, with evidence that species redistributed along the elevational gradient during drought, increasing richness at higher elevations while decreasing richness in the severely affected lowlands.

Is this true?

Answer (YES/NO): NO